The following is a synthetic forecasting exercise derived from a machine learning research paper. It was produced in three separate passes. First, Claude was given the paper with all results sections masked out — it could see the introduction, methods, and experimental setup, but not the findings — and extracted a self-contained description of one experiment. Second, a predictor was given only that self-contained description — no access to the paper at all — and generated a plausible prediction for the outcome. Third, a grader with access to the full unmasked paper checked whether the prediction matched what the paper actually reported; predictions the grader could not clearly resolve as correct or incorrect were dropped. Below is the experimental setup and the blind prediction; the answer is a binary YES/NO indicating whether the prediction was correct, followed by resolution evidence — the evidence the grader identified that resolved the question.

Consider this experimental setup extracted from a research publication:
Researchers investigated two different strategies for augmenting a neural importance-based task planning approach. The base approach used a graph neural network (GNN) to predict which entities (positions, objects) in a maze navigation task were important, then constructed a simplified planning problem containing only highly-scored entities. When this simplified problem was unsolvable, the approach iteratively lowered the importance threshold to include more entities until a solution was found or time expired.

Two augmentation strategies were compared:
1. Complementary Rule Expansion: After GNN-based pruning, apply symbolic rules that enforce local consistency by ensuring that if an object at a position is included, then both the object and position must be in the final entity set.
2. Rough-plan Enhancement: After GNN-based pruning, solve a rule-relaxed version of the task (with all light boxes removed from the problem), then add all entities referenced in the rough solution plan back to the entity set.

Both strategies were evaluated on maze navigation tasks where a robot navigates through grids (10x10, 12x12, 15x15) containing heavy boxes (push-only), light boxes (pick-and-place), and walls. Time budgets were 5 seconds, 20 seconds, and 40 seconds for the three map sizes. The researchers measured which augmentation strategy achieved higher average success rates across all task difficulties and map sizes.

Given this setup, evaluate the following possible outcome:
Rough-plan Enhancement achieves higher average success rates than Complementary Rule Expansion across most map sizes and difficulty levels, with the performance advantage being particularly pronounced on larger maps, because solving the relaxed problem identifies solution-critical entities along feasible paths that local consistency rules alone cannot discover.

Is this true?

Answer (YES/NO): YES